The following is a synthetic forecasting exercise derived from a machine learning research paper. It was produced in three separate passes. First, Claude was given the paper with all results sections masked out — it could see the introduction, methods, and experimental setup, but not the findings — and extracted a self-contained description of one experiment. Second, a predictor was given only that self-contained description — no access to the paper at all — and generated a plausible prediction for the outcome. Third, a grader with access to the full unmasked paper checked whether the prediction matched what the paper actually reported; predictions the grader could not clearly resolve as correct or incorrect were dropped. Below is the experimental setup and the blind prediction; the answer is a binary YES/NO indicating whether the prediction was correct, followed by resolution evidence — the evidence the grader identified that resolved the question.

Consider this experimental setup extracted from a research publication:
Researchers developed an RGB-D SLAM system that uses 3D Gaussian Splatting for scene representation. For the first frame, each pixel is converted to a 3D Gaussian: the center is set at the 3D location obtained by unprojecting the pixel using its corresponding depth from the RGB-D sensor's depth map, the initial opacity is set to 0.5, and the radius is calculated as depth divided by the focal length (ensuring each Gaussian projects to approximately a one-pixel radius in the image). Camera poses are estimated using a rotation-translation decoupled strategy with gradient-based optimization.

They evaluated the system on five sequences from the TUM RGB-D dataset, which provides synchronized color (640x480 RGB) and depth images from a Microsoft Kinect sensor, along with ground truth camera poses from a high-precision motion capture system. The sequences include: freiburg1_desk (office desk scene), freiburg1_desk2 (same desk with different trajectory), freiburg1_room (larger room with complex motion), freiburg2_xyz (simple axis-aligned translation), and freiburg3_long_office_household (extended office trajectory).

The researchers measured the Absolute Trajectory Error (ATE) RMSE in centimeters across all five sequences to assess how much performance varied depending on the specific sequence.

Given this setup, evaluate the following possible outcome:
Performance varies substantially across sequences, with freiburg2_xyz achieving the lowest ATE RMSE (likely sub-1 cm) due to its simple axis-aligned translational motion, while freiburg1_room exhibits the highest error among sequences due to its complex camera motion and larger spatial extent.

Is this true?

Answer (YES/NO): NO